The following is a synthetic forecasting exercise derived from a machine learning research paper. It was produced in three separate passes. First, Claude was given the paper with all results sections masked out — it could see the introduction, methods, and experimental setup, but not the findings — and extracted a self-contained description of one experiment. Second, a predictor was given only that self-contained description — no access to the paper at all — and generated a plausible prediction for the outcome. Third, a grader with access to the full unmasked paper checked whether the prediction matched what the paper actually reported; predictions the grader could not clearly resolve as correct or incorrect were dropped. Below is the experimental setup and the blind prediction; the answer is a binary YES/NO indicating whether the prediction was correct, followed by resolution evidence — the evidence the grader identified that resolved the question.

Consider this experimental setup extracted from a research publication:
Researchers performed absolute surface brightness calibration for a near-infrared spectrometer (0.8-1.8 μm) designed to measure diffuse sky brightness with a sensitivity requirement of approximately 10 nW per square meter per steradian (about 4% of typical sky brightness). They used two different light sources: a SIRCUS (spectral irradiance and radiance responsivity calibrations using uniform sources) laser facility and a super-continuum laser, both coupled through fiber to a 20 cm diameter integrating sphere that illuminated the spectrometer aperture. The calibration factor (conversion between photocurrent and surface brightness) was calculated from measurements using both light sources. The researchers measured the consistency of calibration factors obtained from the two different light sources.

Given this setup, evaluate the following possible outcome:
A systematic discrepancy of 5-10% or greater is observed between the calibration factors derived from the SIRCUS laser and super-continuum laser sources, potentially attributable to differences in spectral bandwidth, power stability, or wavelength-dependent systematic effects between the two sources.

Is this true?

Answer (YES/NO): NO